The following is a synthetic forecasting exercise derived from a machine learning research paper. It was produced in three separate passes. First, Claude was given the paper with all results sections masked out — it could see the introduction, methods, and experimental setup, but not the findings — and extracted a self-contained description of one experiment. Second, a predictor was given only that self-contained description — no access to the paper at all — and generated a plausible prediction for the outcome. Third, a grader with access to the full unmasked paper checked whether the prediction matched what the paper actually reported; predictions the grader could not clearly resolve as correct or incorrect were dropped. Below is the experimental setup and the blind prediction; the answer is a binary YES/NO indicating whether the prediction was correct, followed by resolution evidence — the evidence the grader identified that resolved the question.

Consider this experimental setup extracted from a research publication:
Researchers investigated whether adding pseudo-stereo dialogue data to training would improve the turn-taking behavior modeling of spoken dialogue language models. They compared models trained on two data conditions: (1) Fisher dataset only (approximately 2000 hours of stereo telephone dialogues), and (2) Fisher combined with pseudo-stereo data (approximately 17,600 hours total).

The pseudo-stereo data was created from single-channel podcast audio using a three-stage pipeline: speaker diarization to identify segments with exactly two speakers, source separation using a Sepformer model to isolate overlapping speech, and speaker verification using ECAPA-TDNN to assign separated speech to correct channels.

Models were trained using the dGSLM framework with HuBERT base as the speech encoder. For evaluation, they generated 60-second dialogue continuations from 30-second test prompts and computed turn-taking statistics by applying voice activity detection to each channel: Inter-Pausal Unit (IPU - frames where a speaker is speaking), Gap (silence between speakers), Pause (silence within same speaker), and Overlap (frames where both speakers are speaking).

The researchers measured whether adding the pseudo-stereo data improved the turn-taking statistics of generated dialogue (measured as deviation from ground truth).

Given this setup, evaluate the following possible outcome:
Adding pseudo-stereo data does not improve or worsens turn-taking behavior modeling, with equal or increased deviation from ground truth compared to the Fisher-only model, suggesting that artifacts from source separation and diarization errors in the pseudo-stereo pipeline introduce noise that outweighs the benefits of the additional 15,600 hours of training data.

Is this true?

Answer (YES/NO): NO